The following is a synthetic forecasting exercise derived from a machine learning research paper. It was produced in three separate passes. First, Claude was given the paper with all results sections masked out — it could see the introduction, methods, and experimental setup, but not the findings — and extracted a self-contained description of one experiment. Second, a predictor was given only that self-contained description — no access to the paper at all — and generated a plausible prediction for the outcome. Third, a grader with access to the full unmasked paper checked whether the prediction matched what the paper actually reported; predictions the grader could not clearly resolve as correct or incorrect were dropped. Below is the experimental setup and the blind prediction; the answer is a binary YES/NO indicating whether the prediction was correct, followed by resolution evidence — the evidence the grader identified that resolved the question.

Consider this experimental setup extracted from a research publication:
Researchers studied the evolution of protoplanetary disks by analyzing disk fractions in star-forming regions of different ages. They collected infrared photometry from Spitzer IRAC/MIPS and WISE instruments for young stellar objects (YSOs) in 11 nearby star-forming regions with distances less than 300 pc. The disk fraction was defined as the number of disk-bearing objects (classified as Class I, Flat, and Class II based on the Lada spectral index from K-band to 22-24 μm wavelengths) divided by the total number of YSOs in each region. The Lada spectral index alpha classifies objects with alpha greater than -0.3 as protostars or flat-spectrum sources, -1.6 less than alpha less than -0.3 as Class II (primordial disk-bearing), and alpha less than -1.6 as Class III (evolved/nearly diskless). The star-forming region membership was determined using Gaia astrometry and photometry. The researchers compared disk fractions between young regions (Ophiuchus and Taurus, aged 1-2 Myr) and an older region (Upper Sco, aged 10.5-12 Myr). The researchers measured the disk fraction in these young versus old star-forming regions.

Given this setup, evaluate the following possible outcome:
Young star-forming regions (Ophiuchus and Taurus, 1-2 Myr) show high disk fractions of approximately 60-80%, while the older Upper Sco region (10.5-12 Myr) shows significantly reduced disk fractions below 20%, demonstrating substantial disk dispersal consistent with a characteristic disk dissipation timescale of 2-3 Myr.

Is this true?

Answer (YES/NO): NO